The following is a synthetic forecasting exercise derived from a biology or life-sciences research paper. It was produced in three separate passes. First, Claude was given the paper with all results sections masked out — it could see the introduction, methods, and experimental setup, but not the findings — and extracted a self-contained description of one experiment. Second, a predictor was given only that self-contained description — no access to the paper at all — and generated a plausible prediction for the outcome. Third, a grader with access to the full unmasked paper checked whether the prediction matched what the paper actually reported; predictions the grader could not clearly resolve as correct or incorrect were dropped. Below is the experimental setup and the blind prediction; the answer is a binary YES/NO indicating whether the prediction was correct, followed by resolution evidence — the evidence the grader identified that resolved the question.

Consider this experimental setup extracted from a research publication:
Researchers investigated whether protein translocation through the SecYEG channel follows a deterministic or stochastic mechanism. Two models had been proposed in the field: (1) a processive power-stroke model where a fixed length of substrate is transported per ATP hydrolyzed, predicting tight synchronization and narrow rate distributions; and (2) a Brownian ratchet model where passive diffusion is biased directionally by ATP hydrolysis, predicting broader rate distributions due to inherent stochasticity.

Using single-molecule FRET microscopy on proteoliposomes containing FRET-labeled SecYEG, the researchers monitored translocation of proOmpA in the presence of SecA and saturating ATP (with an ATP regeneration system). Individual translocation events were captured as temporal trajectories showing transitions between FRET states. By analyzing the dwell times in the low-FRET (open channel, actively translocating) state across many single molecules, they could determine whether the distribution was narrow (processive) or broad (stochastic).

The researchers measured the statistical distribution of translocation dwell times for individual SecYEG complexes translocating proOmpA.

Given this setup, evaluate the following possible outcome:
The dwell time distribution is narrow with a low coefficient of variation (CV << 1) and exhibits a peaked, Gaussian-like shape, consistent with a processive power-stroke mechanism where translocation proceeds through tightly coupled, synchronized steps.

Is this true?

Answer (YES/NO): NO